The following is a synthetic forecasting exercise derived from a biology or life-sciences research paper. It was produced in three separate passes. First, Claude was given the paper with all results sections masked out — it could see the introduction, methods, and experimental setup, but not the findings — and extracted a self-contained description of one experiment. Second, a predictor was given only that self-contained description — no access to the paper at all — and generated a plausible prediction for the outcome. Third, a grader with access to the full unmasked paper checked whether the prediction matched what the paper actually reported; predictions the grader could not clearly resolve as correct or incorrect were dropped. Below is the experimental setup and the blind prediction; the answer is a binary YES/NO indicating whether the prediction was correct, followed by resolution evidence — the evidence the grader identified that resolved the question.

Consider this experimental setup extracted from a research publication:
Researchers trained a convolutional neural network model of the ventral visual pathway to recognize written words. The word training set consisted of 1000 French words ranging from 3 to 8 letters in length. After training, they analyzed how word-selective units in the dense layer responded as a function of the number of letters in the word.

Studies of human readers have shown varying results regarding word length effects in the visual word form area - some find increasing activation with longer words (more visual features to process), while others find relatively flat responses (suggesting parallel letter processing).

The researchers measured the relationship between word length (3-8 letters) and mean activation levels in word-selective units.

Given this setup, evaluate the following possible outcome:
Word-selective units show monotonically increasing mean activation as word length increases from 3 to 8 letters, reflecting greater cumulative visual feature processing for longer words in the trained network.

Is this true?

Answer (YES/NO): YES